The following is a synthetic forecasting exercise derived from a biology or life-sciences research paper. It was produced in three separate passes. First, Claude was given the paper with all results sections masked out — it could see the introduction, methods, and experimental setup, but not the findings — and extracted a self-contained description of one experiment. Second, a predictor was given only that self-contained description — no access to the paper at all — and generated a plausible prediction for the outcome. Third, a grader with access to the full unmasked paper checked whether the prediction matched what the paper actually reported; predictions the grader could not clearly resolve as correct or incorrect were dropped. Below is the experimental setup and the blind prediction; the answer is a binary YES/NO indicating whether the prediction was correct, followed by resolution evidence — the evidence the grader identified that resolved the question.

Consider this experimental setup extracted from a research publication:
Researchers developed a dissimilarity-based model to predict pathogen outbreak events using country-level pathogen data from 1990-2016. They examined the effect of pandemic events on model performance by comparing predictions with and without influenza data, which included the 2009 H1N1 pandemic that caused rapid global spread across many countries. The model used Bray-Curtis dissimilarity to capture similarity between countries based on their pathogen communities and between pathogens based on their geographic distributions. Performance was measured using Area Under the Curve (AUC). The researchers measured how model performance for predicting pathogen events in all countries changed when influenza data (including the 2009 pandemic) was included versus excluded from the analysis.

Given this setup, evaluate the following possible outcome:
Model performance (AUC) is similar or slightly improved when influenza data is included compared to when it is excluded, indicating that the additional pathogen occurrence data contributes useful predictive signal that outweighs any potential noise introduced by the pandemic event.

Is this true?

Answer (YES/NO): NO